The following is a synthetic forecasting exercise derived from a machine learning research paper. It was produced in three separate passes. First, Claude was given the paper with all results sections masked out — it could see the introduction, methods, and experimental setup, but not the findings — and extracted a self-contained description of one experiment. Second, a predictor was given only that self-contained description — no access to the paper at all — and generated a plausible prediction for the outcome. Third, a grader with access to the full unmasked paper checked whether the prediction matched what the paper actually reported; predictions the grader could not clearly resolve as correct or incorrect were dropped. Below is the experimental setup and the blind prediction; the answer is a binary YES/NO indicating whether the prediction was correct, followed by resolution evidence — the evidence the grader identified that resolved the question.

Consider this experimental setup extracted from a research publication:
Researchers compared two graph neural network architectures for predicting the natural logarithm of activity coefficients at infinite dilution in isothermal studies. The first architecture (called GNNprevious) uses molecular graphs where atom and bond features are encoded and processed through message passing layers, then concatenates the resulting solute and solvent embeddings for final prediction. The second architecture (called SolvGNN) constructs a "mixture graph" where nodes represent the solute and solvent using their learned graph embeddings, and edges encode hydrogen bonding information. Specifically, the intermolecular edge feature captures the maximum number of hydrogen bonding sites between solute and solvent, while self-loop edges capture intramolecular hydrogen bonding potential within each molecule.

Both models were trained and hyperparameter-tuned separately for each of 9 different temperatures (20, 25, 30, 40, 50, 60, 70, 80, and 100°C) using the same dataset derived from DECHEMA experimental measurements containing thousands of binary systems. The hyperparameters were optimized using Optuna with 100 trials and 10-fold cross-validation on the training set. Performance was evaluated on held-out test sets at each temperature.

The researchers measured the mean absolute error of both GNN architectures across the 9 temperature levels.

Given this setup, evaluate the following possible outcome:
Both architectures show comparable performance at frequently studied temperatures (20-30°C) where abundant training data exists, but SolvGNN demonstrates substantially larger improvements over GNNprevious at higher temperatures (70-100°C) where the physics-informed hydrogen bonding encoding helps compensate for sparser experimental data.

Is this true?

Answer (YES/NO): NO